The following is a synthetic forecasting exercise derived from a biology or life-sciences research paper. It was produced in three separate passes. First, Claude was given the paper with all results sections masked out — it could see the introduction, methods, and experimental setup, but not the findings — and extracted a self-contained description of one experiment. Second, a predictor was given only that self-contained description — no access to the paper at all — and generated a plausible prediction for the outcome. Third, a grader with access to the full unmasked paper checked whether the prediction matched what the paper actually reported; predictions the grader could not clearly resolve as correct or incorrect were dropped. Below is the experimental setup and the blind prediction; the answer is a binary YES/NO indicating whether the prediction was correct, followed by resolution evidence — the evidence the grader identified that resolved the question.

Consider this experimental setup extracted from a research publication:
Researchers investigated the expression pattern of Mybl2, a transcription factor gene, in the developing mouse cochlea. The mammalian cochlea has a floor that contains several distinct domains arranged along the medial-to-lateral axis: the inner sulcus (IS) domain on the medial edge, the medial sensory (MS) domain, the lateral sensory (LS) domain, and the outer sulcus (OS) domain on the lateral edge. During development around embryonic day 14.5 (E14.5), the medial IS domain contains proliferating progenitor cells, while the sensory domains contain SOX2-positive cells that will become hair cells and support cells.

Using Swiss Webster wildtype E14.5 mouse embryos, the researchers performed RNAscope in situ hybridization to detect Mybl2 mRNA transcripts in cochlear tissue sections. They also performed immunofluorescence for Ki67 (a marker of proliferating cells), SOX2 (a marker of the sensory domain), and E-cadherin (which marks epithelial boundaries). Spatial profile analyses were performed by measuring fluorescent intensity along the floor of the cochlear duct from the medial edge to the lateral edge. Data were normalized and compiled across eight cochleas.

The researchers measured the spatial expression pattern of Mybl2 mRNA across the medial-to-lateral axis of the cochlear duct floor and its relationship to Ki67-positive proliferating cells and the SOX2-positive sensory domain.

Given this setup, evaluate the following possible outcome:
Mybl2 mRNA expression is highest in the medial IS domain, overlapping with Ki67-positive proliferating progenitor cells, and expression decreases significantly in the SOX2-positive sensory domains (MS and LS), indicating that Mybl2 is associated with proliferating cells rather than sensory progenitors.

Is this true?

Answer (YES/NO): YES